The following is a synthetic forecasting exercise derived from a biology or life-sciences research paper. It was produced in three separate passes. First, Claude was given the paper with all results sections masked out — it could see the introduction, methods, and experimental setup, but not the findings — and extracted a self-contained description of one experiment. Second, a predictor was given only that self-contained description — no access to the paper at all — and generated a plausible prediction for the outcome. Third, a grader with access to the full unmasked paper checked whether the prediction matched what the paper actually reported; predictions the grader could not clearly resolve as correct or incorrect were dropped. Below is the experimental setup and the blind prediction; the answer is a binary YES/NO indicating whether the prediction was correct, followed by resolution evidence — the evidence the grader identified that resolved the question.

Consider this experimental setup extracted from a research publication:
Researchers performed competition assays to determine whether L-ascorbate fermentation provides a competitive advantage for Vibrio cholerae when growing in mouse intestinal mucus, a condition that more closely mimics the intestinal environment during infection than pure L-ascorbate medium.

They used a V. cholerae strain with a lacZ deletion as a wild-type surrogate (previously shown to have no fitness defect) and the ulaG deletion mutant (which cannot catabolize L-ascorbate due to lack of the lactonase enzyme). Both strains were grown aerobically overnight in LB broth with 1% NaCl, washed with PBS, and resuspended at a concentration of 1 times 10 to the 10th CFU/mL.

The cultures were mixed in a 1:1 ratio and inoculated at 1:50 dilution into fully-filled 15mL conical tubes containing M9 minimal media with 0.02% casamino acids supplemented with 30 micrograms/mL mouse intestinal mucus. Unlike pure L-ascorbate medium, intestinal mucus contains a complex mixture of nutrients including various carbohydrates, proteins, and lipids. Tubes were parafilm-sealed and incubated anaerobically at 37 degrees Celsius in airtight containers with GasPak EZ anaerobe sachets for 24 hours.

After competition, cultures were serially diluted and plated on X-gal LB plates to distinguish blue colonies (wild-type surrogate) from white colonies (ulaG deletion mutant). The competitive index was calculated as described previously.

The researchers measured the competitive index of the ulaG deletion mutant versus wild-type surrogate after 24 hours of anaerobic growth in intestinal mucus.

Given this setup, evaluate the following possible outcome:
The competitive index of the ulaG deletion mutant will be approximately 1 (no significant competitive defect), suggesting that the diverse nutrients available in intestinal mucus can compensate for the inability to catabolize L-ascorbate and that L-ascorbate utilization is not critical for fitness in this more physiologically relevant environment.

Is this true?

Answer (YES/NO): NO